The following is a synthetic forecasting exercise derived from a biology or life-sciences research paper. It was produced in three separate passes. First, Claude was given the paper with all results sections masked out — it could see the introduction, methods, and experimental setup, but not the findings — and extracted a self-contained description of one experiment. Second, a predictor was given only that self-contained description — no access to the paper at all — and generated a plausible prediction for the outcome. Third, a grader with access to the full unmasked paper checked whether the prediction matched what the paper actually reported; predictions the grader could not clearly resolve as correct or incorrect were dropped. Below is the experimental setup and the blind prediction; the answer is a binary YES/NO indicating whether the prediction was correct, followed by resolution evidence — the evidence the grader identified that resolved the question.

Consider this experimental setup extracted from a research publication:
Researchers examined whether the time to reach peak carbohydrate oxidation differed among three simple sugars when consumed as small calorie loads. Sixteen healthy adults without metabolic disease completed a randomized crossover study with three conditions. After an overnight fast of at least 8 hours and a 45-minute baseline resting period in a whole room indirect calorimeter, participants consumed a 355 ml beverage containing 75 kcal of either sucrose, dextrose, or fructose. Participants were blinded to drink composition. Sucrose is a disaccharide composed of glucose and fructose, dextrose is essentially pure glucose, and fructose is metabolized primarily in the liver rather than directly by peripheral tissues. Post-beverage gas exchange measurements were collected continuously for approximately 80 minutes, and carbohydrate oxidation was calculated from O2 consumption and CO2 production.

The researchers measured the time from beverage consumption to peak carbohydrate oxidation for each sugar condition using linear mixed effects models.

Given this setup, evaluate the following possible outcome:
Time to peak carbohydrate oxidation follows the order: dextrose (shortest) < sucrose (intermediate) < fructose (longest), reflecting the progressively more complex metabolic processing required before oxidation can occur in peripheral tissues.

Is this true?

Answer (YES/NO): NO